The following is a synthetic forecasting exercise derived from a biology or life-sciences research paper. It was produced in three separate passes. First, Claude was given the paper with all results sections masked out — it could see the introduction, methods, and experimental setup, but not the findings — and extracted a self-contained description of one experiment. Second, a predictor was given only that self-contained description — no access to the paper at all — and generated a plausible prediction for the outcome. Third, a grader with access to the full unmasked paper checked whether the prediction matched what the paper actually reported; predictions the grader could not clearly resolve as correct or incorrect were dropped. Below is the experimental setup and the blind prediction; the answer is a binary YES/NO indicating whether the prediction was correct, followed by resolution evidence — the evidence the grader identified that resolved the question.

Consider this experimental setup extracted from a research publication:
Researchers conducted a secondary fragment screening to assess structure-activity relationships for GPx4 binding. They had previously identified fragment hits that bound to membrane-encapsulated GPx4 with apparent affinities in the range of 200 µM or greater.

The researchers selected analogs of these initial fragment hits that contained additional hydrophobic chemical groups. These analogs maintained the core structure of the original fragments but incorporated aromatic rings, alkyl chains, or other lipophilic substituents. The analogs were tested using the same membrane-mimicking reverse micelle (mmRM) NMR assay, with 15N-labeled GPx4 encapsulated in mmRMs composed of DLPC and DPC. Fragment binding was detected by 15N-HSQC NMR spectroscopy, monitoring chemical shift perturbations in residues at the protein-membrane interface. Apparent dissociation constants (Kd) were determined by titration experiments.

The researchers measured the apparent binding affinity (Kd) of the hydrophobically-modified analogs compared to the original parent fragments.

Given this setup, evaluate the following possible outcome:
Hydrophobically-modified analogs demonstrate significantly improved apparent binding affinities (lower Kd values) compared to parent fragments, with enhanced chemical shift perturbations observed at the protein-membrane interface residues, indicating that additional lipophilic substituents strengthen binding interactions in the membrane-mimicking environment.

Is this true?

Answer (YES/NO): YES